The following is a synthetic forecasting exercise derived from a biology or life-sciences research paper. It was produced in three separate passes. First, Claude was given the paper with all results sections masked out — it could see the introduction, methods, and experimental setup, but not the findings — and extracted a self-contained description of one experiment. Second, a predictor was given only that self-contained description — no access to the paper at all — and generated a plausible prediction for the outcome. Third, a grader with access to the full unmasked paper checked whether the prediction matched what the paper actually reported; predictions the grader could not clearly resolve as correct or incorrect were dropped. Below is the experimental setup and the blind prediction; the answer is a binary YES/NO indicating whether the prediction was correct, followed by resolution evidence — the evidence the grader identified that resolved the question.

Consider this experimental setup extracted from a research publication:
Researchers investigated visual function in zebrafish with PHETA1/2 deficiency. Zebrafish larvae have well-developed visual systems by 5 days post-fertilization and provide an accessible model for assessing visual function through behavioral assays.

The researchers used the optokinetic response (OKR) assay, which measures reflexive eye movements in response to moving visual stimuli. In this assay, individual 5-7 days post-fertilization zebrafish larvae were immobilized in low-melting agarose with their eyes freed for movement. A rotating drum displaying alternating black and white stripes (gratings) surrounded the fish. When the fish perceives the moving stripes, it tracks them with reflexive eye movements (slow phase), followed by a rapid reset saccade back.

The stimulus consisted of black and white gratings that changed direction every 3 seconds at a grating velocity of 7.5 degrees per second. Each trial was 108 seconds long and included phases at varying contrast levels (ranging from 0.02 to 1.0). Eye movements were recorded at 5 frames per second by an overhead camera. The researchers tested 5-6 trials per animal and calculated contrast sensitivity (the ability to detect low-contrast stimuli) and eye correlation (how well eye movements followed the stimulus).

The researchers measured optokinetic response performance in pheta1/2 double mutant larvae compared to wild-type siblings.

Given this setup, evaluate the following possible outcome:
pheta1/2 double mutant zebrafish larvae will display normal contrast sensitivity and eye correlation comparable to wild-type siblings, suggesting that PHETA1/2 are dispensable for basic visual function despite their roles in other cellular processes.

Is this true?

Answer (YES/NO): YES